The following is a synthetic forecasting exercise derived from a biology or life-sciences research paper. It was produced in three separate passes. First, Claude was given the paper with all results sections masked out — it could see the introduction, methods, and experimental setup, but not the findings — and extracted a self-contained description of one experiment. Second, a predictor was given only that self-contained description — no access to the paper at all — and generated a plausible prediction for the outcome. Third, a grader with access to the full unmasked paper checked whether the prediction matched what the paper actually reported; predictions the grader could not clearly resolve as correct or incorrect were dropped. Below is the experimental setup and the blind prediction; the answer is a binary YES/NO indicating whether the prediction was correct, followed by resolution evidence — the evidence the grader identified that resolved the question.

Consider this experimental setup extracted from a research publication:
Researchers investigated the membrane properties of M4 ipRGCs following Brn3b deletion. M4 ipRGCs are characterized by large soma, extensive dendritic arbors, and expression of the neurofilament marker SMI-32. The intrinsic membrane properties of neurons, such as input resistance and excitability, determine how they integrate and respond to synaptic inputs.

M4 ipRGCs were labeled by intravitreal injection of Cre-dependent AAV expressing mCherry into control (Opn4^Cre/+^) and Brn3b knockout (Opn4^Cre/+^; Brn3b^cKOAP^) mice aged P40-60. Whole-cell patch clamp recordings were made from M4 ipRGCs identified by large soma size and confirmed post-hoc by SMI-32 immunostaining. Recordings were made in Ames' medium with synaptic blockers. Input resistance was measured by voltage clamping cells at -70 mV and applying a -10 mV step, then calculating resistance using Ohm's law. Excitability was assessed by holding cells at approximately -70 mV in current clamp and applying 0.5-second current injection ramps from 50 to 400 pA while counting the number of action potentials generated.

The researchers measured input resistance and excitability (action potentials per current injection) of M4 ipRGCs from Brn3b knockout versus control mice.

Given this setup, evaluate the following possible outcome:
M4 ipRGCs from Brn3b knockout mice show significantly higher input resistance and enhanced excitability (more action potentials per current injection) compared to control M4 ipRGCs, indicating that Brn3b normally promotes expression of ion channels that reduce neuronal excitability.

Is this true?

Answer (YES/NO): NO